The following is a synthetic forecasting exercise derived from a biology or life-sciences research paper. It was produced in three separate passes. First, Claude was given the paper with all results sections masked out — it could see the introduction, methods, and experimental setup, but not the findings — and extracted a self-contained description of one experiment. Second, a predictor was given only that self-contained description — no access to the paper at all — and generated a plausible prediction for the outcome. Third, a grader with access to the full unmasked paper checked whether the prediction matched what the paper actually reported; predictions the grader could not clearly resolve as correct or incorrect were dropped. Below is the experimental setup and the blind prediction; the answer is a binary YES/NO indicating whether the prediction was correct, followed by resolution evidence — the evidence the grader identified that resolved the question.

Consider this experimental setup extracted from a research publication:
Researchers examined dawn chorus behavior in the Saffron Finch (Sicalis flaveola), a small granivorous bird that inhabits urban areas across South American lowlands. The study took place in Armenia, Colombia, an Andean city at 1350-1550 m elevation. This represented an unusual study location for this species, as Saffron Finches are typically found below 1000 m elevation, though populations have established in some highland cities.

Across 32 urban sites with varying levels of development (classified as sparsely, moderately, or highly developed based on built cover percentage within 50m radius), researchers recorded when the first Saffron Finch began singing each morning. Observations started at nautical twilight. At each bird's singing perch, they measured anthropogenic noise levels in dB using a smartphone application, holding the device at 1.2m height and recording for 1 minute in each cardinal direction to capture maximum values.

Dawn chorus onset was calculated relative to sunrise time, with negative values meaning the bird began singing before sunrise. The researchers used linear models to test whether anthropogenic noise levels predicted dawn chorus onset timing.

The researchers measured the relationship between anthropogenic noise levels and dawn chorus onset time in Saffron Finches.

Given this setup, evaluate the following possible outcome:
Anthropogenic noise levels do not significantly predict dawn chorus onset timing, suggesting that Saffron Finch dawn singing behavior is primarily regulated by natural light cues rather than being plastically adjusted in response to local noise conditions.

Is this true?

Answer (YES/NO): NO